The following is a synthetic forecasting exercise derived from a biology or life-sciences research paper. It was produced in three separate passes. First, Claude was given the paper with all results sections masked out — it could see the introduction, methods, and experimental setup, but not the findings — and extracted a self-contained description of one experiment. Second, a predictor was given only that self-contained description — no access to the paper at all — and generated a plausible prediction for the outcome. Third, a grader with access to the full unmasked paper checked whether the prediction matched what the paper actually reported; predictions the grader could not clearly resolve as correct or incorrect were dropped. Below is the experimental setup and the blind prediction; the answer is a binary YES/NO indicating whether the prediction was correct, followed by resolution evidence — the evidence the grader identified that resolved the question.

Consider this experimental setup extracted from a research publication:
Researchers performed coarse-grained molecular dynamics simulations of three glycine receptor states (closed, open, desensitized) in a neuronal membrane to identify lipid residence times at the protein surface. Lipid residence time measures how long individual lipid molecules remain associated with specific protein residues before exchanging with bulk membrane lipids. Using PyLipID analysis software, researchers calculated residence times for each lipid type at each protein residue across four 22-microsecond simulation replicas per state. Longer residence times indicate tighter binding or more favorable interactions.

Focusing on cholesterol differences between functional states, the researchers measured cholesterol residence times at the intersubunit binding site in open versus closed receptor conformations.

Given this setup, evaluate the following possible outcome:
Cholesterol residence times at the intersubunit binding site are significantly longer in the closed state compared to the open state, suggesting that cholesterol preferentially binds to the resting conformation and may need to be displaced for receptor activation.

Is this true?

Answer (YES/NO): NO